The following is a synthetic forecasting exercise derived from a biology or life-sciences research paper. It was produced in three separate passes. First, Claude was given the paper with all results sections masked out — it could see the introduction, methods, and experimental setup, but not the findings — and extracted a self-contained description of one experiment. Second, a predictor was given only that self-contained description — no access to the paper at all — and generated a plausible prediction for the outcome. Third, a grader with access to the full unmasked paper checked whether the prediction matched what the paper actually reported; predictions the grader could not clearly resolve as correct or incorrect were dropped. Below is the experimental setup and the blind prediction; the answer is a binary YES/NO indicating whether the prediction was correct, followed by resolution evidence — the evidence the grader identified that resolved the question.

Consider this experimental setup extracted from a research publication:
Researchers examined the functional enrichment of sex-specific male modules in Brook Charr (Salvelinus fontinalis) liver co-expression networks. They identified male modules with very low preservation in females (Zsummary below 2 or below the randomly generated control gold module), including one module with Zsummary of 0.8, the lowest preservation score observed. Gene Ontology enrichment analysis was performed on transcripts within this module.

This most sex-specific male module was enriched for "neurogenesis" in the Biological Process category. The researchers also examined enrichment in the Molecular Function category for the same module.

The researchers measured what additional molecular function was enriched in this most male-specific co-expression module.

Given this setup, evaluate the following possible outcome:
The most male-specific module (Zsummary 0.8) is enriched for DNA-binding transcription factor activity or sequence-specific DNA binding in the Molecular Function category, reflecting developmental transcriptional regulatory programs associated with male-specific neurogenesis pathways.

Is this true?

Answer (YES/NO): NO